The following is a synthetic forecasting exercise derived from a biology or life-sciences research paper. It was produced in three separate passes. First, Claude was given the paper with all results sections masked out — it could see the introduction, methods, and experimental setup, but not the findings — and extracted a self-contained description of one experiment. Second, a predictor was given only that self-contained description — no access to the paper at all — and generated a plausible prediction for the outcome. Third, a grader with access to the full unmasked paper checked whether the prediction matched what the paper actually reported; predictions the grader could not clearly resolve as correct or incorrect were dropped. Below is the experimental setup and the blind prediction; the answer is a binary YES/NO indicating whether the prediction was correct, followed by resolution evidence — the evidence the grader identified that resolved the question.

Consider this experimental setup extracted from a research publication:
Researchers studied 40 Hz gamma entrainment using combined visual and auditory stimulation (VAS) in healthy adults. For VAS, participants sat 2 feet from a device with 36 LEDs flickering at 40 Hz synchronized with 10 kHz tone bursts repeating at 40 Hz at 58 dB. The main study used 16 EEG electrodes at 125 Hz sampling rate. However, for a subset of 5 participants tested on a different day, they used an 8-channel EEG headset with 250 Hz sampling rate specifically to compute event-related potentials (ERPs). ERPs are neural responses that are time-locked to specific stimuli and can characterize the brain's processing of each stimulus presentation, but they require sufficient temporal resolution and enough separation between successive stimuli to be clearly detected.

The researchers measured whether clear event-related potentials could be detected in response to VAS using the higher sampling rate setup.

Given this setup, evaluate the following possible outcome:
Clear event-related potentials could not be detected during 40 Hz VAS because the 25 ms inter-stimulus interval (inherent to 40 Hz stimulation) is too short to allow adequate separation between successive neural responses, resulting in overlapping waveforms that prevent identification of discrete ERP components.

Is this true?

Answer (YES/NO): NO